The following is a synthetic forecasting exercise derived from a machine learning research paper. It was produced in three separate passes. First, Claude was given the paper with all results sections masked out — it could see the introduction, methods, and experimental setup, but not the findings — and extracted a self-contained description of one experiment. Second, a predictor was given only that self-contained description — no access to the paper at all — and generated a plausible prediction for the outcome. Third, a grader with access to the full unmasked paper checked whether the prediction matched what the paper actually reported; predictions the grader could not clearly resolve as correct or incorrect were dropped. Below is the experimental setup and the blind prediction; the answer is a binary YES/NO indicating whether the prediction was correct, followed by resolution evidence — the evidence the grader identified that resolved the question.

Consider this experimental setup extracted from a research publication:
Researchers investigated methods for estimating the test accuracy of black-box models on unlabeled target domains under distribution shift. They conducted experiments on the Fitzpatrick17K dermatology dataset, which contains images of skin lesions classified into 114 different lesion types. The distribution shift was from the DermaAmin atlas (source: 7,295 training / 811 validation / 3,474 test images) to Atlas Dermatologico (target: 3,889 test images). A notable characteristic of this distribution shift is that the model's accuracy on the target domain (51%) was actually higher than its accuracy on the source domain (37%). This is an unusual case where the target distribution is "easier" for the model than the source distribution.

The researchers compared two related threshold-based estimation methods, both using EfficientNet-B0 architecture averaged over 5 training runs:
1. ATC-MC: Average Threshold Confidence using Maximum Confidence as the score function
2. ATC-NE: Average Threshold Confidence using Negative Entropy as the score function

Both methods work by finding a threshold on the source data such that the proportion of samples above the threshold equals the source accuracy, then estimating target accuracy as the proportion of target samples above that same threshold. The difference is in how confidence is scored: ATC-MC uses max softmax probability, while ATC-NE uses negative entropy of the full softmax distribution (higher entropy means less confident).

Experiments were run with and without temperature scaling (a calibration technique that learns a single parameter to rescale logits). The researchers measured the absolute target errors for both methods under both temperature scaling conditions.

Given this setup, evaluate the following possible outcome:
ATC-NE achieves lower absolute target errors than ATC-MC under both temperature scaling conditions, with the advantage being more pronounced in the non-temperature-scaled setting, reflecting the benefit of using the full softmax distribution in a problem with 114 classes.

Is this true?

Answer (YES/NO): NO